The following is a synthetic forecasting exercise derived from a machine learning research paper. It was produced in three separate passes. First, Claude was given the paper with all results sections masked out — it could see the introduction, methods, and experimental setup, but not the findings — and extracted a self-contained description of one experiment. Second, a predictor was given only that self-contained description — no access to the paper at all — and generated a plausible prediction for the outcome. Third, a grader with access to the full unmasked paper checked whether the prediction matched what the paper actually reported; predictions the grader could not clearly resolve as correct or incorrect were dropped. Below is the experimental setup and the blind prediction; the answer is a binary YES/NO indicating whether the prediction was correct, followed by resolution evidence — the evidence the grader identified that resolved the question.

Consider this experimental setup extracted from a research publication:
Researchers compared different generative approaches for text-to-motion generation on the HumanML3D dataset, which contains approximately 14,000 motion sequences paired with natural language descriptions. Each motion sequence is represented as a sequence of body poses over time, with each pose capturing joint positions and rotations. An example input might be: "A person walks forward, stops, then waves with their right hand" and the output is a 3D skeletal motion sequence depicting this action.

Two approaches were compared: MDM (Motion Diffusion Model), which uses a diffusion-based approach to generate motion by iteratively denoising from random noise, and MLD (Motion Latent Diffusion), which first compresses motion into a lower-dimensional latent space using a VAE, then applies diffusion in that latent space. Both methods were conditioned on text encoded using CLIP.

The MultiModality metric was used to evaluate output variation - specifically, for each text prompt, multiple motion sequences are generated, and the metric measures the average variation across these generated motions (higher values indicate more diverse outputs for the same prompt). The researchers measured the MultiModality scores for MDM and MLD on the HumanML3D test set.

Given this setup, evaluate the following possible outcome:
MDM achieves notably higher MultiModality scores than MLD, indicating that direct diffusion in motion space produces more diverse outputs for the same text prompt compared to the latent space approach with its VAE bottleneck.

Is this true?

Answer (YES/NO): YES